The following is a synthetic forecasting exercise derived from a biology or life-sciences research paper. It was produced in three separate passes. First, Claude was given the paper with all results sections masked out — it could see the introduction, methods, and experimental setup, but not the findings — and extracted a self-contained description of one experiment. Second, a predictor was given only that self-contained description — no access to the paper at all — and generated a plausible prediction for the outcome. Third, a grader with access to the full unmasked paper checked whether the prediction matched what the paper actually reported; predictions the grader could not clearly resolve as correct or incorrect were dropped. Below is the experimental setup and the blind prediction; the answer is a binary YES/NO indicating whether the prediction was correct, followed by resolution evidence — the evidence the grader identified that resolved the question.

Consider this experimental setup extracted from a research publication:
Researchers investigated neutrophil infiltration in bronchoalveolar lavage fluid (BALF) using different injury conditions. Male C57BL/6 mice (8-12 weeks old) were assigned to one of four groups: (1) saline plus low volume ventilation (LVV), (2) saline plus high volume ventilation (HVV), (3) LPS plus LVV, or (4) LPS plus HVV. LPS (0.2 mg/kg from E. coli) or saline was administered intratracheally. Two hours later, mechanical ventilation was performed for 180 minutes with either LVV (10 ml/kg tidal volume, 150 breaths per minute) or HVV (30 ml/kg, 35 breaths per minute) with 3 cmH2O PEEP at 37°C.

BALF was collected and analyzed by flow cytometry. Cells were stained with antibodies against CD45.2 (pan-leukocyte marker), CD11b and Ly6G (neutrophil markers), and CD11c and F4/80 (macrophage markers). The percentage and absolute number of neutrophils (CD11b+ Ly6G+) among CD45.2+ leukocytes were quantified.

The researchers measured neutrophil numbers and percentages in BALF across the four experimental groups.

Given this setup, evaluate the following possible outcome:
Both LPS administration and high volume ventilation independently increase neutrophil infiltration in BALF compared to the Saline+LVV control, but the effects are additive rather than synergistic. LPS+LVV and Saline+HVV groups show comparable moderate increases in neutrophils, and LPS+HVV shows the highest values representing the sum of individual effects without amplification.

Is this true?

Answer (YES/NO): NO